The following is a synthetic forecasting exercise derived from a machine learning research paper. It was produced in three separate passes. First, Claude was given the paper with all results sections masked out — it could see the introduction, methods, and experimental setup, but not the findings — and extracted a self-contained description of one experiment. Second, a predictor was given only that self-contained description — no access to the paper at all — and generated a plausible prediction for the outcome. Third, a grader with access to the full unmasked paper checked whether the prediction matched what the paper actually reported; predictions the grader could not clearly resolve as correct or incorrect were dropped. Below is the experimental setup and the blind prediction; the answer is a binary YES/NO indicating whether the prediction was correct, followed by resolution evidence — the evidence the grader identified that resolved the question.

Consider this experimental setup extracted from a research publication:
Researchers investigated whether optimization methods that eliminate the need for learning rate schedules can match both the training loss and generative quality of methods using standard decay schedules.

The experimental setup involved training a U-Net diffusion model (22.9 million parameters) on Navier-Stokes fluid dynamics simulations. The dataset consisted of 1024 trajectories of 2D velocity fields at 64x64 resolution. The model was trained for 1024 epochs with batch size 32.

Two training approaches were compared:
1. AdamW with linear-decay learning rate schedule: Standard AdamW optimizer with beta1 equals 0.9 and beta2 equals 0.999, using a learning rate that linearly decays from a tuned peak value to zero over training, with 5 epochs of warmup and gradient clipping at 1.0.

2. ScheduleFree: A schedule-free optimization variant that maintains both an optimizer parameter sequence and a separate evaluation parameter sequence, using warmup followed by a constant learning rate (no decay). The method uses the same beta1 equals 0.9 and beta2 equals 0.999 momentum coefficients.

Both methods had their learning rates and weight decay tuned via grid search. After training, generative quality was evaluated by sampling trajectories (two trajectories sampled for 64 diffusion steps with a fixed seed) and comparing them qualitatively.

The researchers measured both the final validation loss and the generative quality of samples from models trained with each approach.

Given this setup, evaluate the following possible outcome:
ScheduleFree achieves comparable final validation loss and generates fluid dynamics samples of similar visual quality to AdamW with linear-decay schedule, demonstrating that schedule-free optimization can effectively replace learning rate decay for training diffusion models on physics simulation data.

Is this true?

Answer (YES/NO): NO